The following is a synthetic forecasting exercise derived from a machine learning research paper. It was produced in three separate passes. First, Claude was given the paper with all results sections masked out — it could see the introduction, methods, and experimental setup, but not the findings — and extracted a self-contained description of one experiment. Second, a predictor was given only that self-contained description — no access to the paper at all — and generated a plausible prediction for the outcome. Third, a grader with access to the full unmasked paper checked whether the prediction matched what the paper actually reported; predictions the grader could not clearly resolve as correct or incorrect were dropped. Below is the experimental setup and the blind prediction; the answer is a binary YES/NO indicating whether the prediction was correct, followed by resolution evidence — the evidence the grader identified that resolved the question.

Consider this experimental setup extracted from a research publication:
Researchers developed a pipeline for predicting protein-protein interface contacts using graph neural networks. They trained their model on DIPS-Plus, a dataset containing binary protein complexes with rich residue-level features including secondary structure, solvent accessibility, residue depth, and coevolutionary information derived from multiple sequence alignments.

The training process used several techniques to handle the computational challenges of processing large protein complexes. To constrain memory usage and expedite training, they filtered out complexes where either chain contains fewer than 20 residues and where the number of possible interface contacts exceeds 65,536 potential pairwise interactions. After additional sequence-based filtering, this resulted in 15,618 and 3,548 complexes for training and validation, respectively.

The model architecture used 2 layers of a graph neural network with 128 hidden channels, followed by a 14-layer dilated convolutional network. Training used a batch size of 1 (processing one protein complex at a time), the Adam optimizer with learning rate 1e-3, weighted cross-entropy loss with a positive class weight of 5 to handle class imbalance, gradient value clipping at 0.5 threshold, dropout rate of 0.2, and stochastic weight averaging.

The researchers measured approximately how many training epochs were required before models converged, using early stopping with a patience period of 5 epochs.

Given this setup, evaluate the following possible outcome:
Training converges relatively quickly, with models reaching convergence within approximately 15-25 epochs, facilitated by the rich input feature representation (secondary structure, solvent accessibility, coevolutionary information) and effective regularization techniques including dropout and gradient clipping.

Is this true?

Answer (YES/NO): NO